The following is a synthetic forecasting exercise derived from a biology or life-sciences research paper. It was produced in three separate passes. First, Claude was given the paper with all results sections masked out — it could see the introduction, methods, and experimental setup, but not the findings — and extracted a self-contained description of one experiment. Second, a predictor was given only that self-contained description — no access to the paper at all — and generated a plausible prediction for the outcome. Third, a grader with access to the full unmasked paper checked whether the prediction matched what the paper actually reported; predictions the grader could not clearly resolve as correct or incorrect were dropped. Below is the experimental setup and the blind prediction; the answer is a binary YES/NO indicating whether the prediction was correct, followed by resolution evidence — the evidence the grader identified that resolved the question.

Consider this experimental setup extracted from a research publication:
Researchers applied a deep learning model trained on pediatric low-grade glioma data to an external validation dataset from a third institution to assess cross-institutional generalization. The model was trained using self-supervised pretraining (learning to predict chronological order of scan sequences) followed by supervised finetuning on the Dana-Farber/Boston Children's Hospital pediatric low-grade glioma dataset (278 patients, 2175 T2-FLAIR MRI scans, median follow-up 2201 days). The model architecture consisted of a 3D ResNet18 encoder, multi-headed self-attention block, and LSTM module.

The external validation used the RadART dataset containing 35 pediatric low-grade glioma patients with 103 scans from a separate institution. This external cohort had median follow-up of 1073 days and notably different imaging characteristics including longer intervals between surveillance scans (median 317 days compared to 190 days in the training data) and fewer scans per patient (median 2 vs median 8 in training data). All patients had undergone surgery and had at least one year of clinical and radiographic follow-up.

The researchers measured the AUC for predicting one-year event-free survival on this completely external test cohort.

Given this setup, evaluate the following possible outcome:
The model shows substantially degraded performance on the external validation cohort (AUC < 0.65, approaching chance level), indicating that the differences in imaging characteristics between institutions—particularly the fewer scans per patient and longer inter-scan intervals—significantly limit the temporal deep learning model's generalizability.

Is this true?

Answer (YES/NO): NO